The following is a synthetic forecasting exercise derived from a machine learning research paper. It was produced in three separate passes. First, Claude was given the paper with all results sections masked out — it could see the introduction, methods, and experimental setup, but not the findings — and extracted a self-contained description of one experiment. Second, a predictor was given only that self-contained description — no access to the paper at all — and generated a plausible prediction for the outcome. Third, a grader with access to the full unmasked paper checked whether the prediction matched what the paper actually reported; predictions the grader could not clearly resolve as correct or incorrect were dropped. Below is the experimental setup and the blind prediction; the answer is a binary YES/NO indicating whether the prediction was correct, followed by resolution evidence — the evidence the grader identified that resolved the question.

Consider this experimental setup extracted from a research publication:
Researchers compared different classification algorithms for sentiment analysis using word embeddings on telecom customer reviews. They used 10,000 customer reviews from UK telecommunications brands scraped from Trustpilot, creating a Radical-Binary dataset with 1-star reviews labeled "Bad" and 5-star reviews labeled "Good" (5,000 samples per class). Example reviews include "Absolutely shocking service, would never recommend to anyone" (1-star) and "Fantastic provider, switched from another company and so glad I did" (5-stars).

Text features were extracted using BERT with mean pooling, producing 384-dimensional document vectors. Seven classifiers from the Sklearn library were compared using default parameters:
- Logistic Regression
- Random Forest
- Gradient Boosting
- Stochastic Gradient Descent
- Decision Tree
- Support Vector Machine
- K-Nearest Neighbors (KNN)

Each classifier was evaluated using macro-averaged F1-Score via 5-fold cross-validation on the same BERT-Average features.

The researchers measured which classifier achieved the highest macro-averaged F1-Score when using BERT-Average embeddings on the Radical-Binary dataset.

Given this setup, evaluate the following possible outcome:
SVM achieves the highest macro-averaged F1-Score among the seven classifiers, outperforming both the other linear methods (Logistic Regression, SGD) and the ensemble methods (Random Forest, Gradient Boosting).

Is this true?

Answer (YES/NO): NO